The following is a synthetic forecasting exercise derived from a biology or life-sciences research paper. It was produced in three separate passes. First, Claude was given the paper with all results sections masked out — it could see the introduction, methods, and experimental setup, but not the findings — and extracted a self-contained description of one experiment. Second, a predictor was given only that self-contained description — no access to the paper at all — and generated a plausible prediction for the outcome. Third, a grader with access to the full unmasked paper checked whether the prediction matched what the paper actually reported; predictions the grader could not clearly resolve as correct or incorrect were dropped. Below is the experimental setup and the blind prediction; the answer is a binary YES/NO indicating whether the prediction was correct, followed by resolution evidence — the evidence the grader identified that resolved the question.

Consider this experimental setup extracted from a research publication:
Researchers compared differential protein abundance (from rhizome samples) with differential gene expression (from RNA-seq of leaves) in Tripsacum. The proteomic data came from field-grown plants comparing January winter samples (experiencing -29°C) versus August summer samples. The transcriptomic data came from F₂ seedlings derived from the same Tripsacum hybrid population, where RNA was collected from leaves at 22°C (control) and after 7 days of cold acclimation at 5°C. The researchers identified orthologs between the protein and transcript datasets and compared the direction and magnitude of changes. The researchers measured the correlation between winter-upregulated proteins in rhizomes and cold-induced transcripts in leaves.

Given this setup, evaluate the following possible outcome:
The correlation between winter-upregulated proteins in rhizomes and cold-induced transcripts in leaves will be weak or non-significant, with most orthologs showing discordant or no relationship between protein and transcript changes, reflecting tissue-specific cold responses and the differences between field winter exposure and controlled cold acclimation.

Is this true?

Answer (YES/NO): NO